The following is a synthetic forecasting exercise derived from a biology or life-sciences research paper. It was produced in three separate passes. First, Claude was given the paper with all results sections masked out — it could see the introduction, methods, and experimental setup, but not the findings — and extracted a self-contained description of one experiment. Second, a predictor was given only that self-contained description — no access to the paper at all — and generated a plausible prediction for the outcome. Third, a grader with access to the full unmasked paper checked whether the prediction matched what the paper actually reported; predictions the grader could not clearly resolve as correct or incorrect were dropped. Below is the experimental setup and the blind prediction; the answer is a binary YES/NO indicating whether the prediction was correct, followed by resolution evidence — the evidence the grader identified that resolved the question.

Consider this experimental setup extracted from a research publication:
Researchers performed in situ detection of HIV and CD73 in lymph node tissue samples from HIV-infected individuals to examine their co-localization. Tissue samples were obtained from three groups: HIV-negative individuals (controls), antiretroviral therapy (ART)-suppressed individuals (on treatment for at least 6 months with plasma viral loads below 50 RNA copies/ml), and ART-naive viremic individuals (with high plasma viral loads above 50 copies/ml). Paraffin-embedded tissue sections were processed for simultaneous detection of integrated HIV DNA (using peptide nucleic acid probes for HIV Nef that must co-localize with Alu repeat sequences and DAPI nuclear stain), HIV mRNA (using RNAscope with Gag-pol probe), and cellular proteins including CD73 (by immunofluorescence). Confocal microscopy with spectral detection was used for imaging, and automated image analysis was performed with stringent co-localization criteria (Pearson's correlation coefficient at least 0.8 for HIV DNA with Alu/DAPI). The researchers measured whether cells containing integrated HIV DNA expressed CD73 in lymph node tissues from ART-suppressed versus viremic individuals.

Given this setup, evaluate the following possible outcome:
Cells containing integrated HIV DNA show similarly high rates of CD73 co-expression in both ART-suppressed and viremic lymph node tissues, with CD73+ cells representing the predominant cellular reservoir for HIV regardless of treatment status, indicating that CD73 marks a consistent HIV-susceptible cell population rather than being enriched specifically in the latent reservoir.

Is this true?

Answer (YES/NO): NO